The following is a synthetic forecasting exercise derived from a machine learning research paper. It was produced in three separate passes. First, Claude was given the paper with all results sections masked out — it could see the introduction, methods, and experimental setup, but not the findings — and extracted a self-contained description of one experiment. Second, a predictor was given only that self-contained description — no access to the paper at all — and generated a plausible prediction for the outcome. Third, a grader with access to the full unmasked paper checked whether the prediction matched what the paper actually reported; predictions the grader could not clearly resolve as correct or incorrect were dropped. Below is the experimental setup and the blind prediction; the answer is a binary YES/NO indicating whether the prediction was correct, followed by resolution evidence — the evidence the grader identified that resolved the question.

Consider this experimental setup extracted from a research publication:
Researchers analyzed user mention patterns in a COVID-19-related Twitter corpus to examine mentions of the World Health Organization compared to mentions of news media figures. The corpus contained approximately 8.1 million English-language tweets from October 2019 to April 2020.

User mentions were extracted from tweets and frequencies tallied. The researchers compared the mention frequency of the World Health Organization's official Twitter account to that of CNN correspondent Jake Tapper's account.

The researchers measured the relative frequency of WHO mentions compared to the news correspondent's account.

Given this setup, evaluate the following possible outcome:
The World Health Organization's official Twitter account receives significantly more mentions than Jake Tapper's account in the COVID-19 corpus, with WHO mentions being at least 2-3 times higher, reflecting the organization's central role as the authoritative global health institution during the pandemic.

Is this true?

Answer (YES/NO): NO